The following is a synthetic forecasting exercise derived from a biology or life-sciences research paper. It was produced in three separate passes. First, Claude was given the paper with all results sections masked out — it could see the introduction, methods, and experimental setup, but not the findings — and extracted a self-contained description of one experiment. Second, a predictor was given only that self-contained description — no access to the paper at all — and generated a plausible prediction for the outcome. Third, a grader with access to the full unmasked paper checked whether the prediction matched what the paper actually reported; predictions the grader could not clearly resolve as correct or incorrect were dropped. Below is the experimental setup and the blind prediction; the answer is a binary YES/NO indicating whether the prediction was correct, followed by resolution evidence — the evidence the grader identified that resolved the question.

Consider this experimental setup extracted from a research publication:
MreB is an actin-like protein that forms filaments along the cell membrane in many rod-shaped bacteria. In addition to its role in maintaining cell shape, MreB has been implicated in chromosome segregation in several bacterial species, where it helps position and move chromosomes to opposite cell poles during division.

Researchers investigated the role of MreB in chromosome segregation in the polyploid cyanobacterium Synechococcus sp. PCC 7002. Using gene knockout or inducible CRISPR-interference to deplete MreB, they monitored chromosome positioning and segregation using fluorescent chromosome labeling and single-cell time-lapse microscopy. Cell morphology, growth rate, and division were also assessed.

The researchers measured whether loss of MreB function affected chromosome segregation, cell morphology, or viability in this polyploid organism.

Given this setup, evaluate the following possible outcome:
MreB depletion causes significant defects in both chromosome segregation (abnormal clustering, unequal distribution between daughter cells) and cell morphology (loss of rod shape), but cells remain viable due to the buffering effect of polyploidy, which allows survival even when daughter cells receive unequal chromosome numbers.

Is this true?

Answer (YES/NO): NO